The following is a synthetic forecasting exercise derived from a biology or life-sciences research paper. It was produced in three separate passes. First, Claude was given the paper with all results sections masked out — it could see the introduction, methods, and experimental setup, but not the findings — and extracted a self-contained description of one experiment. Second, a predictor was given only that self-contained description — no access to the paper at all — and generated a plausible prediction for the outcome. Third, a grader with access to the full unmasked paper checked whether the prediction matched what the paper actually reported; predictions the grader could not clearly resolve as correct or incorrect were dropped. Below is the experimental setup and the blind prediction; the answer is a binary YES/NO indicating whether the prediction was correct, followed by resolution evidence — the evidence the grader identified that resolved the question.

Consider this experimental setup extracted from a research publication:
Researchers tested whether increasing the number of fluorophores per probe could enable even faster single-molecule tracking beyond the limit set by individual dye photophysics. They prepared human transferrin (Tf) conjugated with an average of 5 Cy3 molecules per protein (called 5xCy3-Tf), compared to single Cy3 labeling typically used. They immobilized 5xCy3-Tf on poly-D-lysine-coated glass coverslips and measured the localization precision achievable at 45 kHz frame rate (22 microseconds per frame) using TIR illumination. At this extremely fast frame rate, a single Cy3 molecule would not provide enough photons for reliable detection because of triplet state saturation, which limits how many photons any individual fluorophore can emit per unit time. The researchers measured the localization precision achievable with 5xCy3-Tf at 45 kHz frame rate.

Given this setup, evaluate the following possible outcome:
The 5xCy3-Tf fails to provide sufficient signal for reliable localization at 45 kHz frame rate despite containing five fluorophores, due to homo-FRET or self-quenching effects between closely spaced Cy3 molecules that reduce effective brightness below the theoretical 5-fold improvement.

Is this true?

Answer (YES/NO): NO